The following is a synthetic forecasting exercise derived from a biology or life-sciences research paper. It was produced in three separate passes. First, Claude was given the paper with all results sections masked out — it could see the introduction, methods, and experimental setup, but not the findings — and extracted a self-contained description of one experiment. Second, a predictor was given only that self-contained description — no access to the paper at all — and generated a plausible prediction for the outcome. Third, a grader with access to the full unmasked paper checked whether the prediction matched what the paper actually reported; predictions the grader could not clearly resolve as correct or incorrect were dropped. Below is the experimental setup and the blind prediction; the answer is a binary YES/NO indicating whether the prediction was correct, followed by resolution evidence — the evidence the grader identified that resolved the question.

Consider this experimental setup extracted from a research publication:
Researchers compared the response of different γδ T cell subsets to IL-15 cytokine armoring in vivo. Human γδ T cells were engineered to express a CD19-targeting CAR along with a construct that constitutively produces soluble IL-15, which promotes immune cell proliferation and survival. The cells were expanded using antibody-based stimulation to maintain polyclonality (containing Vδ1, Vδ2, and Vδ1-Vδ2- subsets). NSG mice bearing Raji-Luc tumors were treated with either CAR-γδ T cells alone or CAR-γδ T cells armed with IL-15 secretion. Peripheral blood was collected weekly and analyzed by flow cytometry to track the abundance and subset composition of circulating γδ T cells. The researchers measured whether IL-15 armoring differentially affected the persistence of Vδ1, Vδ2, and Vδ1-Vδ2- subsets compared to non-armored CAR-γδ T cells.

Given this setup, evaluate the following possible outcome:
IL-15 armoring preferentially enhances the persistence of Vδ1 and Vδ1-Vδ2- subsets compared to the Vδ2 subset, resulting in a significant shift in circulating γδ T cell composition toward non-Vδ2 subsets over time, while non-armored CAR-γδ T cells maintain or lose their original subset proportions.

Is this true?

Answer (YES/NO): NO